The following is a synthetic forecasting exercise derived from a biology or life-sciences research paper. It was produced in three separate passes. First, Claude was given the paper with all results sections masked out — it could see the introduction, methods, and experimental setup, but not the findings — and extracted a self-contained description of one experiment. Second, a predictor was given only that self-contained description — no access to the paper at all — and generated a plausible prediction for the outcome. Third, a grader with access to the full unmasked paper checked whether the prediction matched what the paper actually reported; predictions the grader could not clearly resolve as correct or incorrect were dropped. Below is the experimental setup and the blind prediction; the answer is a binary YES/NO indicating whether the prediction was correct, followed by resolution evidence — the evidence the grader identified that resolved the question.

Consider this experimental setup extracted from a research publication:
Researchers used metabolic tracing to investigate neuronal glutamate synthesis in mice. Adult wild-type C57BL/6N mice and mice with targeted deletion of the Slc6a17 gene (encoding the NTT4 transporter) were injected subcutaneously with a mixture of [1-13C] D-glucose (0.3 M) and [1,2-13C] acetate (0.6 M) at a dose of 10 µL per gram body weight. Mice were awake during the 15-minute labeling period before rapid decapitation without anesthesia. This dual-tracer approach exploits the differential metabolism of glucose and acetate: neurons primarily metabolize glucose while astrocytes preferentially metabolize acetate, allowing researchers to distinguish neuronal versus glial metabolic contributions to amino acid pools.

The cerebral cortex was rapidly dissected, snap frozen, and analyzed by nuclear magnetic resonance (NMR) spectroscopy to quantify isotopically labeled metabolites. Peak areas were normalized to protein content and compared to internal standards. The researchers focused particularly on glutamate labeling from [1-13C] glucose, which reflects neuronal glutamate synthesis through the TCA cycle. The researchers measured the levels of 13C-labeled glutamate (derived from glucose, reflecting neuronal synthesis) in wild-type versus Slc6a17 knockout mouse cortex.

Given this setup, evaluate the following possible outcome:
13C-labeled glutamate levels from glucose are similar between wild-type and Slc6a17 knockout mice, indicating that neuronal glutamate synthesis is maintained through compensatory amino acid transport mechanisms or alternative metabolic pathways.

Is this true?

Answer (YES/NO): NO